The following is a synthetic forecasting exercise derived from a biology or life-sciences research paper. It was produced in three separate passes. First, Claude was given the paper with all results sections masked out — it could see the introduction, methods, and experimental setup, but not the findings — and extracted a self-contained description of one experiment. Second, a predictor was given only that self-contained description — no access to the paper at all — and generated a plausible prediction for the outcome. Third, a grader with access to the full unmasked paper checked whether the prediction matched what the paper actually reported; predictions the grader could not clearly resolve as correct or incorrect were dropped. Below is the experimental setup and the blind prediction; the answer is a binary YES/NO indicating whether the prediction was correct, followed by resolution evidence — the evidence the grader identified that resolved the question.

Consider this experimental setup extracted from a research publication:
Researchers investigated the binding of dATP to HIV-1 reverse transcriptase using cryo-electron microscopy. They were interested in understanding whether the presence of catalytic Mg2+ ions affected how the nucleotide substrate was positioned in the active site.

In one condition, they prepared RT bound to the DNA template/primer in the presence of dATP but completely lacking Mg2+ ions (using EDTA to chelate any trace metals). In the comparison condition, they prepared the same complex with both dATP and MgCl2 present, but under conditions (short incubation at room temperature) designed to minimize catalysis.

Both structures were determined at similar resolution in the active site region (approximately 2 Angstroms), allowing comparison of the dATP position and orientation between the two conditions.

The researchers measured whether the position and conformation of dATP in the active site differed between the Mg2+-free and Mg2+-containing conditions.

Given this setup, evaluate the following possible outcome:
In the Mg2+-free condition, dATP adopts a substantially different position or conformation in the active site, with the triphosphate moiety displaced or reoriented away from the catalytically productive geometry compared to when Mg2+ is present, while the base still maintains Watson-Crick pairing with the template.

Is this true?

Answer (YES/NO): NO